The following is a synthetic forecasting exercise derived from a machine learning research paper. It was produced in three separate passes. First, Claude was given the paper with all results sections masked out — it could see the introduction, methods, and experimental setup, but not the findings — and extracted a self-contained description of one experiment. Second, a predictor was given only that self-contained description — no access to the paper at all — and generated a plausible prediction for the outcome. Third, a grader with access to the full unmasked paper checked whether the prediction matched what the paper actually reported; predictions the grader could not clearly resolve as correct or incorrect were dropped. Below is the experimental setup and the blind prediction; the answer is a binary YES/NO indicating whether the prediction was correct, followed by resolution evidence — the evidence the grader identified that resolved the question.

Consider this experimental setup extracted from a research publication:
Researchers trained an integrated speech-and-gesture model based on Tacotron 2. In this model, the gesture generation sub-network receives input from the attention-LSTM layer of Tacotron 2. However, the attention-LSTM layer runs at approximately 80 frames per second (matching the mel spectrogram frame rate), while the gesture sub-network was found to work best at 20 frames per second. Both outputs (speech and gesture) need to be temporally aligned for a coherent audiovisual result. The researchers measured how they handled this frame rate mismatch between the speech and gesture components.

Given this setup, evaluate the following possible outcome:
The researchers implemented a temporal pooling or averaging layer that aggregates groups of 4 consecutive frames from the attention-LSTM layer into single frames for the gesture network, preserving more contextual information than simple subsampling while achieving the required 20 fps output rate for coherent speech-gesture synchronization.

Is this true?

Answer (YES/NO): NO